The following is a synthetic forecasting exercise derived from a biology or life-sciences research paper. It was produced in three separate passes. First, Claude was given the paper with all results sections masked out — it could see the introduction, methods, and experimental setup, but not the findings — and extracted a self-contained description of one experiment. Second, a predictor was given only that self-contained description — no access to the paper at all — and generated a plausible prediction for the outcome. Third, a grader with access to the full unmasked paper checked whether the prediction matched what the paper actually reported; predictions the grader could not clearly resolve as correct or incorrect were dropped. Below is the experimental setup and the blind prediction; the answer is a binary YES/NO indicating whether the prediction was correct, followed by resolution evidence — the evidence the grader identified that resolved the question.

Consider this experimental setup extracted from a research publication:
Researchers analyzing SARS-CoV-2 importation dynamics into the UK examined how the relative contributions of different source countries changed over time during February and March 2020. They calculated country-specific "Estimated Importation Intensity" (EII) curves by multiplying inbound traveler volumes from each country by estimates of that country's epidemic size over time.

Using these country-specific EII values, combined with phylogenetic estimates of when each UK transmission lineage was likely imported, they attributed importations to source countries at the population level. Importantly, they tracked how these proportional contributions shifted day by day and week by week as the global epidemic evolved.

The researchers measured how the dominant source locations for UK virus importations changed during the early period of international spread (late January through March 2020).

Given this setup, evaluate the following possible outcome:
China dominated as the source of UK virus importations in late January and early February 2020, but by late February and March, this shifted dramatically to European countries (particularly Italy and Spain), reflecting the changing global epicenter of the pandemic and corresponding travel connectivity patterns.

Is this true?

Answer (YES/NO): NO